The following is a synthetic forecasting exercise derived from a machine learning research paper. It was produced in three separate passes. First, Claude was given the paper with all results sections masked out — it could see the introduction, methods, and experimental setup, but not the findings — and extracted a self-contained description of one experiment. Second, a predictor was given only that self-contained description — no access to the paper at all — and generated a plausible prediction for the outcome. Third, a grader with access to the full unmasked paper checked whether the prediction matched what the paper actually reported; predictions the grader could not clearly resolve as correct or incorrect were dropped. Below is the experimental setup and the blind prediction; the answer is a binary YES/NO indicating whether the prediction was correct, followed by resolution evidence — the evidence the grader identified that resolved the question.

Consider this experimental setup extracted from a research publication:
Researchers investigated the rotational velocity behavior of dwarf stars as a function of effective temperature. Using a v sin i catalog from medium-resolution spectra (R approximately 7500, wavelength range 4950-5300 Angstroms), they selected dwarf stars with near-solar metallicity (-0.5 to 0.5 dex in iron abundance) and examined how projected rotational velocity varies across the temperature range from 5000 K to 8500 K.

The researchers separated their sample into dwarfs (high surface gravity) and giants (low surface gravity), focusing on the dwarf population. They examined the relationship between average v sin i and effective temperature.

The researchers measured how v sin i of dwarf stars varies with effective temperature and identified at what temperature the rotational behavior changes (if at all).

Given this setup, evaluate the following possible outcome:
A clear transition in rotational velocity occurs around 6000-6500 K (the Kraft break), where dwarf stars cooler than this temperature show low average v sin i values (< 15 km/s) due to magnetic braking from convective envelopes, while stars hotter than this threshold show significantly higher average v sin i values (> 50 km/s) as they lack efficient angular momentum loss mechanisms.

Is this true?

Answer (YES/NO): NO